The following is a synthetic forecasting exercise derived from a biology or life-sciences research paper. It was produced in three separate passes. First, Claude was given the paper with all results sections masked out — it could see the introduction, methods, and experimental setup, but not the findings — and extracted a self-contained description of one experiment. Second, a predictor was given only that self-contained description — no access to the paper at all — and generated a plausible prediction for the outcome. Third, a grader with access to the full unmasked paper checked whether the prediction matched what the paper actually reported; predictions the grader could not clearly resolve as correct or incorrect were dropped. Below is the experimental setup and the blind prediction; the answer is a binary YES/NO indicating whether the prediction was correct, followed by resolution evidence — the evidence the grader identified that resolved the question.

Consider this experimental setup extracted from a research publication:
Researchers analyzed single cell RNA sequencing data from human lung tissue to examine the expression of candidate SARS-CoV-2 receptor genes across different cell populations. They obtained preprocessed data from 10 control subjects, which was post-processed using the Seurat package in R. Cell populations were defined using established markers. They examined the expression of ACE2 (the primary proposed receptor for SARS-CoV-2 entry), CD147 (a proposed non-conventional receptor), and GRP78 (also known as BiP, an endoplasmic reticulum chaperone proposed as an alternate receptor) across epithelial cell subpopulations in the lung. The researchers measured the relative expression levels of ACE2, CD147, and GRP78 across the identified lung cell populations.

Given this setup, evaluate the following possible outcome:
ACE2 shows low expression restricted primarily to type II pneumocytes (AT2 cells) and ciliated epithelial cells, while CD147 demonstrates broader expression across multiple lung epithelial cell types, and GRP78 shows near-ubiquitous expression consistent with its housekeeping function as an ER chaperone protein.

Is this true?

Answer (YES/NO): NO